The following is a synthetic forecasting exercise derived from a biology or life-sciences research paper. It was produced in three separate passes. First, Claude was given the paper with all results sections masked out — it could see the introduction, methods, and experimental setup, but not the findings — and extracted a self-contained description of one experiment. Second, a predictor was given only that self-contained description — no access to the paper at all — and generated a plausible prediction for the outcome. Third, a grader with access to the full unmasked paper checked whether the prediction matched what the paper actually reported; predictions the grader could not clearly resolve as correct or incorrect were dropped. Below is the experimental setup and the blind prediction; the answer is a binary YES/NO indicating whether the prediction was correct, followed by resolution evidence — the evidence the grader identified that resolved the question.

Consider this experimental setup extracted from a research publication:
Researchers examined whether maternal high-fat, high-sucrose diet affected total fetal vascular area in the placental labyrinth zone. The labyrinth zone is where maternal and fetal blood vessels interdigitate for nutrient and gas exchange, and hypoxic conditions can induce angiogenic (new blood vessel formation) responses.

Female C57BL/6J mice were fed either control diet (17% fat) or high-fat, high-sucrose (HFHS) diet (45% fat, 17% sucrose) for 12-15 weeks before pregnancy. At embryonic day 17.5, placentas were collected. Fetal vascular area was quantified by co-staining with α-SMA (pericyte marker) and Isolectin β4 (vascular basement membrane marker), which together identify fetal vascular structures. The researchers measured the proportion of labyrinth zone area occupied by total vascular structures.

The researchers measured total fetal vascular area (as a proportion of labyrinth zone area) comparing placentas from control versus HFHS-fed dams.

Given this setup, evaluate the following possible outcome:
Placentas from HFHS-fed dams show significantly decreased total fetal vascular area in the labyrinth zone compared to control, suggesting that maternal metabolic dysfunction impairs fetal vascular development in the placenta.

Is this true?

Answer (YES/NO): NO